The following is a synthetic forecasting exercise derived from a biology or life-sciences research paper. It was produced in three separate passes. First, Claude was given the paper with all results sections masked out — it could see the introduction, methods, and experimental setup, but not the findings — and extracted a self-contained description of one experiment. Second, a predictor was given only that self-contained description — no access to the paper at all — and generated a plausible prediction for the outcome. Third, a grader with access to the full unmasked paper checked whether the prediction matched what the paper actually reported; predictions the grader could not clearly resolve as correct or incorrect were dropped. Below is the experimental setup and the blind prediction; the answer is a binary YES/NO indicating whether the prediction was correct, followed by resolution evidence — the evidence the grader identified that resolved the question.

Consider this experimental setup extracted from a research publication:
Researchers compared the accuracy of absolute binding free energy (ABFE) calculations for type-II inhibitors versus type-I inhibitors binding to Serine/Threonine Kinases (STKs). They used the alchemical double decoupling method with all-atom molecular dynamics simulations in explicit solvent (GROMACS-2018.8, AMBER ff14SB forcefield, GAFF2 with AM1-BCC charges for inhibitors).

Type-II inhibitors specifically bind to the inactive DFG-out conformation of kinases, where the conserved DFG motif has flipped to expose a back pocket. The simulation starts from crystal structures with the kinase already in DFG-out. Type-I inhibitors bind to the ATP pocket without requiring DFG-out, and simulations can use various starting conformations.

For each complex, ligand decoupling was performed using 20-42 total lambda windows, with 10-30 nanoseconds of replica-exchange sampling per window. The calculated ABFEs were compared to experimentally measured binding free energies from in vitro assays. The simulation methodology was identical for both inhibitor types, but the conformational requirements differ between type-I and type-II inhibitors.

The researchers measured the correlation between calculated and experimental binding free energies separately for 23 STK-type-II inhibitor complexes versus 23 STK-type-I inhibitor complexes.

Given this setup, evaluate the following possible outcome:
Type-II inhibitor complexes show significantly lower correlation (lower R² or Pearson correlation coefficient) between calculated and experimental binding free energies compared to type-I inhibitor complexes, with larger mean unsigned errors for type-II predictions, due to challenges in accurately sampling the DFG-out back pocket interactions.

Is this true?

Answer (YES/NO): NO